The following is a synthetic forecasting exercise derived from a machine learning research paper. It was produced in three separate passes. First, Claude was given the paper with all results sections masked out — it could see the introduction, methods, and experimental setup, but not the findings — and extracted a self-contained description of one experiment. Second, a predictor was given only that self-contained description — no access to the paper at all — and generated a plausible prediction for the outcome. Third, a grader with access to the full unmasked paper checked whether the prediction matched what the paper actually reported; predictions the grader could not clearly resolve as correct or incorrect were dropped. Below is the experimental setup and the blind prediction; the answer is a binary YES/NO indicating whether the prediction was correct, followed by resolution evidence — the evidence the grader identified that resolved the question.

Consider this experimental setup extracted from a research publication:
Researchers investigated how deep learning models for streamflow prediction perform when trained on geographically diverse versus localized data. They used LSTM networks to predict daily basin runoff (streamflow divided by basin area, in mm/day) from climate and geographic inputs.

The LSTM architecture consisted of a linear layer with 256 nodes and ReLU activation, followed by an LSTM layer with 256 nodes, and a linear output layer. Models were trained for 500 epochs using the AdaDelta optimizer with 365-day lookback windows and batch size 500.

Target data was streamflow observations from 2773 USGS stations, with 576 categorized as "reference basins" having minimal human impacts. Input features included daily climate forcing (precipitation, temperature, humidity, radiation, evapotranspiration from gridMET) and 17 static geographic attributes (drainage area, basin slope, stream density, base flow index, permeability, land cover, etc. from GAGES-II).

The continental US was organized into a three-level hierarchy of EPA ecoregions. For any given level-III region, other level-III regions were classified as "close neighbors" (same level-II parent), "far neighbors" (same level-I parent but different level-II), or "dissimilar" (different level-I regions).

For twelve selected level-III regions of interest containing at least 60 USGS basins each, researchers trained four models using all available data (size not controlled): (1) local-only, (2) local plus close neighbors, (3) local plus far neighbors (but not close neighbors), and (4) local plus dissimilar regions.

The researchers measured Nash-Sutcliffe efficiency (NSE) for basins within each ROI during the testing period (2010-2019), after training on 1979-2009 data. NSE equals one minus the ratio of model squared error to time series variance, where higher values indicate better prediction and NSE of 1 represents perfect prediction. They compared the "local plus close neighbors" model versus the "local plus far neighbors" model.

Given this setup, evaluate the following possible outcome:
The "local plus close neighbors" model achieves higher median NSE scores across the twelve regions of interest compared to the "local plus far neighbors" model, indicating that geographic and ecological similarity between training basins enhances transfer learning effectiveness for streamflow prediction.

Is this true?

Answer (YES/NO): NO